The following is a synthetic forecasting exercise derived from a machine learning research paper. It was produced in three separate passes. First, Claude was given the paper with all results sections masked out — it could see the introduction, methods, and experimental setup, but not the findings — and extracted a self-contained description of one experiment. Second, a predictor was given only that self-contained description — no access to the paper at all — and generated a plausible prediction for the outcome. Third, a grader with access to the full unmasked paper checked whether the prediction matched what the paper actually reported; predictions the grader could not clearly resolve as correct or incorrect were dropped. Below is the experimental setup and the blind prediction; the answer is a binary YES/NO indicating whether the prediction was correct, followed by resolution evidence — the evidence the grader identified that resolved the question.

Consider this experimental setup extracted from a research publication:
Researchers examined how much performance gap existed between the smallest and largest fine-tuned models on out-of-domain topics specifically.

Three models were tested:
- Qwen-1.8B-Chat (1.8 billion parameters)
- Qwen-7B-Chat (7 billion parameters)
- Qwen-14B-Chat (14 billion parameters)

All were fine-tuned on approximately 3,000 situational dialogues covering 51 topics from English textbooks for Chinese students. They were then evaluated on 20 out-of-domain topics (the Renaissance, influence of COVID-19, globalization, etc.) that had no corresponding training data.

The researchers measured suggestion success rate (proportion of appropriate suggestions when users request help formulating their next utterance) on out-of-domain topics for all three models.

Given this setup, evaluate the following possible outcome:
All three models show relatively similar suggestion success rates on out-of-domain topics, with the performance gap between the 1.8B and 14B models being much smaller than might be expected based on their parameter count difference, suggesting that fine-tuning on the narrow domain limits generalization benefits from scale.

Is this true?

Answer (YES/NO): NO